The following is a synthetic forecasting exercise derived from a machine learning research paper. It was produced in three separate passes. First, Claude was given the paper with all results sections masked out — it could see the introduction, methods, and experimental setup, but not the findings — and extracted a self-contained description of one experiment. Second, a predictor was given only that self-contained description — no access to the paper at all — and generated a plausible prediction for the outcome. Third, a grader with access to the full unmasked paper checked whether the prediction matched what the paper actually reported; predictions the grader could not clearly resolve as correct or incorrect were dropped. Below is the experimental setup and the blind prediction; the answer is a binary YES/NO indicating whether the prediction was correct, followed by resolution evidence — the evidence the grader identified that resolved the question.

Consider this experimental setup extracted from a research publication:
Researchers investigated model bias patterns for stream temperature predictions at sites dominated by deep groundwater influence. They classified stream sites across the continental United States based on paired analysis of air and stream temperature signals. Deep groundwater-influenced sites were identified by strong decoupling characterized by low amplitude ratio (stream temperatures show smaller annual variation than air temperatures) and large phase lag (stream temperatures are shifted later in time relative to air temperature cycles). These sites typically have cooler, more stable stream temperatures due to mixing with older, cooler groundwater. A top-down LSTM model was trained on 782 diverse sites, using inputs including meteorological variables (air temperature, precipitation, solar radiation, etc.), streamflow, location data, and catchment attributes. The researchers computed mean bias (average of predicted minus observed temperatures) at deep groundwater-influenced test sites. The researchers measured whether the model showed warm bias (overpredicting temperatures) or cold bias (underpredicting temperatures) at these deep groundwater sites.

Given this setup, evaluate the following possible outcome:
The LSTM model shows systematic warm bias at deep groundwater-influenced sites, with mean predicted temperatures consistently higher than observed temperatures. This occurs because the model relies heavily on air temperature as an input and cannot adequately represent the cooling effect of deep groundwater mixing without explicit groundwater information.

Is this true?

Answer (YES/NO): YES